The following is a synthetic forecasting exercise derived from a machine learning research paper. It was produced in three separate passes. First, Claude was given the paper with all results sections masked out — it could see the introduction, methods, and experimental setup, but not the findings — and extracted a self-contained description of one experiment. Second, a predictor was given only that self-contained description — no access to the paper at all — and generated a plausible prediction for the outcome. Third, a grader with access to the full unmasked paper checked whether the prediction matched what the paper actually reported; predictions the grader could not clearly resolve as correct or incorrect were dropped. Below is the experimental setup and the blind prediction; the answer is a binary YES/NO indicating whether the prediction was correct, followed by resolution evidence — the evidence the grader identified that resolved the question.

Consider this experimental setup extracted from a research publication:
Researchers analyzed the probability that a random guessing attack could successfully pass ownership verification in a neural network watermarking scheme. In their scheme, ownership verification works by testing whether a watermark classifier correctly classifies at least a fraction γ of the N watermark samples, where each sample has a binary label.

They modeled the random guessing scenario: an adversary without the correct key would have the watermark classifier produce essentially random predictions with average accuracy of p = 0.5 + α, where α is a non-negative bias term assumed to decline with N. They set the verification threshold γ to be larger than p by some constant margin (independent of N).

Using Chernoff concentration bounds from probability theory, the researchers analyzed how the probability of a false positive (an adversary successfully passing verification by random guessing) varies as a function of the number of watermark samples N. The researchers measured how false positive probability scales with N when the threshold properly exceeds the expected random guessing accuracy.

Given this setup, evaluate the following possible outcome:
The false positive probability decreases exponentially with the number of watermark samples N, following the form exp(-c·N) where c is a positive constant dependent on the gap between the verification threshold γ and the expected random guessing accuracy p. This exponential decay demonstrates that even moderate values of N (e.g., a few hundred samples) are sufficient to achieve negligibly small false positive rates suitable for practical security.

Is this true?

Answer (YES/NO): YES